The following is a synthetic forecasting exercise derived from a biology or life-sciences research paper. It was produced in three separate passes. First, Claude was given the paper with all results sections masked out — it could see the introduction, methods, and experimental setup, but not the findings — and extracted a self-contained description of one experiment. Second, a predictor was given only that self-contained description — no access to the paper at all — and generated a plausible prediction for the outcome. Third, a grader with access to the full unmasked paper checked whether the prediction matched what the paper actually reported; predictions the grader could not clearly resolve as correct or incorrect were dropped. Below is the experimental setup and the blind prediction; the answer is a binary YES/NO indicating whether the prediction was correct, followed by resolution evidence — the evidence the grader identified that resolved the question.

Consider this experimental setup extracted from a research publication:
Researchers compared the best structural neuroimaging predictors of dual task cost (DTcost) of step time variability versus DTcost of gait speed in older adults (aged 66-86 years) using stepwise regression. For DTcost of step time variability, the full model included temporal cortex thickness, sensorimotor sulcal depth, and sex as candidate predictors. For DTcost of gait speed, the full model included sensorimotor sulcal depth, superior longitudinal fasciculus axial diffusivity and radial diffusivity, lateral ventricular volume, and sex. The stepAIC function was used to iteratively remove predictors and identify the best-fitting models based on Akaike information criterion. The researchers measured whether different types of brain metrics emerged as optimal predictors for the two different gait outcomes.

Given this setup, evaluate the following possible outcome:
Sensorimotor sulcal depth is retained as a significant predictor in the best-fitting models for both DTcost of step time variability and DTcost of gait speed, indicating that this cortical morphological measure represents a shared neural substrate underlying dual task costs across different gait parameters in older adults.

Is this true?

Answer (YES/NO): NO